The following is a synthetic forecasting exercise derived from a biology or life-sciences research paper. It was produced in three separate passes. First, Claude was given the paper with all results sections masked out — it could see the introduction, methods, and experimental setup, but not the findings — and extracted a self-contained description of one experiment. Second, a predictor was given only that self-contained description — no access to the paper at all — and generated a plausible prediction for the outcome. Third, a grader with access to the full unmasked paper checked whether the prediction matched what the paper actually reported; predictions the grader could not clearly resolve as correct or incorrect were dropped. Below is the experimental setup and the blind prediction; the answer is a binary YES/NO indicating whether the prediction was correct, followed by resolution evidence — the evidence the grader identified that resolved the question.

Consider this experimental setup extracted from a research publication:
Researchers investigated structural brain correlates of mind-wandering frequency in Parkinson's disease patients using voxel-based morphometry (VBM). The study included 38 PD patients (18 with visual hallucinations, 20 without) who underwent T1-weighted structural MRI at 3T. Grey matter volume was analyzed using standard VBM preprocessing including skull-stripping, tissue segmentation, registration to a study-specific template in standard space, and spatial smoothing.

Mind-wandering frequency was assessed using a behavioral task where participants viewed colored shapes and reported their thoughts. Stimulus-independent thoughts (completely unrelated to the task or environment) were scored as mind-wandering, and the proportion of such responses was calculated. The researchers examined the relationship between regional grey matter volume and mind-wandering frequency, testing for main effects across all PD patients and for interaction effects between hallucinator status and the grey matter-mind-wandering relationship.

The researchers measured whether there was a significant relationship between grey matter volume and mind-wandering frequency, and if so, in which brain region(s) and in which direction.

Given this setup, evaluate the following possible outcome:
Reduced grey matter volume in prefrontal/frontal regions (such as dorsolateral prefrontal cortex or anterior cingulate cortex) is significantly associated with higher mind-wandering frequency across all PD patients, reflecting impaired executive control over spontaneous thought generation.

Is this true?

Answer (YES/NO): NO